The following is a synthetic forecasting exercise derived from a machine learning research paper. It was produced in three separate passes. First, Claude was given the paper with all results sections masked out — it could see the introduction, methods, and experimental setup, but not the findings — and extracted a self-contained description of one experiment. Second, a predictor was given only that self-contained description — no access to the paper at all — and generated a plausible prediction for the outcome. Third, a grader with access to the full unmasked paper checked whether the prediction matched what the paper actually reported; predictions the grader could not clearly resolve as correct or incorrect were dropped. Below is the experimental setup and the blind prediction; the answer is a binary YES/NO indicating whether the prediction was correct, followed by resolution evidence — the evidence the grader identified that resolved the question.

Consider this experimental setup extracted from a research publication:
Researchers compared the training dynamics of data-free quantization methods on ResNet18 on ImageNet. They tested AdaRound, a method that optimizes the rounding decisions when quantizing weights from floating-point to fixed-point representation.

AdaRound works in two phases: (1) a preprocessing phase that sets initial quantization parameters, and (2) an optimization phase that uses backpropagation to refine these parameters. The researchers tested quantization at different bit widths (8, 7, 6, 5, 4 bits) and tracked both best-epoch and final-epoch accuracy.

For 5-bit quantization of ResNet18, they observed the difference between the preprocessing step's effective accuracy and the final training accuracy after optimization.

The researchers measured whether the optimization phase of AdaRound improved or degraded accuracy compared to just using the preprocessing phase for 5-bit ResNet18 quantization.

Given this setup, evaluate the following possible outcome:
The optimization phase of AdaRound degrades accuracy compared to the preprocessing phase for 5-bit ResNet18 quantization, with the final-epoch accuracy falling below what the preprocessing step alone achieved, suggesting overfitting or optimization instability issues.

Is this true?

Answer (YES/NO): YES